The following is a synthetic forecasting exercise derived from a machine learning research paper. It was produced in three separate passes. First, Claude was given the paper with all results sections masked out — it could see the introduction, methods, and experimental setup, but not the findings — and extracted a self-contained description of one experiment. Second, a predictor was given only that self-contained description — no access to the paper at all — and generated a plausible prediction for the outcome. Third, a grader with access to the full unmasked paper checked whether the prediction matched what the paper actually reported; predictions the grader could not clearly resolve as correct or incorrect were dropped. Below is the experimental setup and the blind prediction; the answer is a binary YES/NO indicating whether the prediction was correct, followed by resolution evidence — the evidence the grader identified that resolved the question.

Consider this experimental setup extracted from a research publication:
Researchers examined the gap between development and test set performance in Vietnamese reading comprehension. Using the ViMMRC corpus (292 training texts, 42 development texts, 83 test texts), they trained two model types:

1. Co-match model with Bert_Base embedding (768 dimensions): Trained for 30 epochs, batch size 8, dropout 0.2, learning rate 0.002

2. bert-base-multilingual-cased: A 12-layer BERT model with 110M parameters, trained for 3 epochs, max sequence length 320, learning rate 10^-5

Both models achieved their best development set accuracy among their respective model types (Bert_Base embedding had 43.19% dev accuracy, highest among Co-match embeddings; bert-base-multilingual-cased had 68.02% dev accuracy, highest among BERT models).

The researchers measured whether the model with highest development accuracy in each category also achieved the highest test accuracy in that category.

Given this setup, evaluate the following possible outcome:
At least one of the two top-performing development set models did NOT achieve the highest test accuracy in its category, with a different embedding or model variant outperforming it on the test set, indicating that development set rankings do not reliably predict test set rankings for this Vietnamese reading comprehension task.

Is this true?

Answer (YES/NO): YES